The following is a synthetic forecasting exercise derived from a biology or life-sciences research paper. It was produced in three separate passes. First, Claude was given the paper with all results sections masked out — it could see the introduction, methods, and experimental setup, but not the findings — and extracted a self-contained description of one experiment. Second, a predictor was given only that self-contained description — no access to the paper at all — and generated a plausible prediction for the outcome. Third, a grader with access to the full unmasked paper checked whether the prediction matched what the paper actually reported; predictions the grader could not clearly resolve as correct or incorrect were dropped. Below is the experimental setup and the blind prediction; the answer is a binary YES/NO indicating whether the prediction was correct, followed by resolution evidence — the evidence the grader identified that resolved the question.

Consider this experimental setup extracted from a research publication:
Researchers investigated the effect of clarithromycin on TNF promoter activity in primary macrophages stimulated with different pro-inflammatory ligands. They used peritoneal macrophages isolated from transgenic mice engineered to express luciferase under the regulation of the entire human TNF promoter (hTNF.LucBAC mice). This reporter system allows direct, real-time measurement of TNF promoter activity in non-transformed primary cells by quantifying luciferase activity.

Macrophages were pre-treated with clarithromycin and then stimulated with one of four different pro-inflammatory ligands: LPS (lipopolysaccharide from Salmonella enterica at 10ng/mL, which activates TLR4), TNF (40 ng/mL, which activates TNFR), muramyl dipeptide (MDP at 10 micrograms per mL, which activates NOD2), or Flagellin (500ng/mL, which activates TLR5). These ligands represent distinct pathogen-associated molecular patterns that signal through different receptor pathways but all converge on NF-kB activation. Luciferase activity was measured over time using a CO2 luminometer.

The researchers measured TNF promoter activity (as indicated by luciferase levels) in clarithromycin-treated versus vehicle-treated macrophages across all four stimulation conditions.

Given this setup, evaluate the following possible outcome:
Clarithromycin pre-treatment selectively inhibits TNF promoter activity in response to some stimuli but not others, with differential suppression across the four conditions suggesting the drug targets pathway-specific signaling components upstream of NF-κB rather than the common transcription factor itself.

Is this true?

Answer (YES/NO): NO